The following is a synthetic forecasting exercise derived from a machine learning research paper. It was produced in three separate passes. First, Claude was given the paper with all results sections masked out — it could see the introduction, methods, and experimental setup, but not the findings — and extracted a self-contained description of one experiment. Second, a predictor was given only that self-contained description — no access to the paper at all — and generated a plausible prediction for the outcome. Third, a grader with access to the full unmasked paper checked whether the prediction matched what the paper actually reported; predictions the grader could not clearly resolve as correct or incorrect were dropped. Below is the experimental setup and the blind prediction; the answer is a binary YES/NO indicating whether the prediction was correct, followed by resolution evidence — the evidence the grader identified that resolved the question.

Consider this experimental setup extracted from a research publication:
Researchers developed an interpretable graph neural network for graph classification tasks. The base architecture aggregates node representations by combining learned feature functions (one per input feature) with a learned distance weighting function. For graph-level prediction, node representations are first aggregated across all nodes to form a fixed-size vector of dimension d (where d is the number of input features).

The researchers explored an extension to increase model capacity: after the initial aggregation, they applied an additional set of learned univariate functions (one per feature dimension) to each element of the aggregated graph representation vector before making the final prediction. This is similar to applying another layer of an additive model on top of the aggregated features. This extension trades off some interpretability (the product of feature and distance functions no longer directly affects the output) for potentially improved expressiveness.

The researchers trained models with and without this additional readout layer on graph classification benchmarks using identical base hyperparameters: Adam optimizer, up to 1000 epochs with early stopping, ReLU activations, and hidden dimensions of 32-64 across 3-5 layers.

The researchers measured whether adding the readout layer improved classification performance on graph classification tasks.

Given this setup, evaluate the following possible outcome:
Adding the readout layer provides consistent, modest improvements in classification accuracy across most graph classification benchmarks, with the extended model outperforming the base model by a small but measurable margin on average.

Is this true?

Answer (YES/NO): NO